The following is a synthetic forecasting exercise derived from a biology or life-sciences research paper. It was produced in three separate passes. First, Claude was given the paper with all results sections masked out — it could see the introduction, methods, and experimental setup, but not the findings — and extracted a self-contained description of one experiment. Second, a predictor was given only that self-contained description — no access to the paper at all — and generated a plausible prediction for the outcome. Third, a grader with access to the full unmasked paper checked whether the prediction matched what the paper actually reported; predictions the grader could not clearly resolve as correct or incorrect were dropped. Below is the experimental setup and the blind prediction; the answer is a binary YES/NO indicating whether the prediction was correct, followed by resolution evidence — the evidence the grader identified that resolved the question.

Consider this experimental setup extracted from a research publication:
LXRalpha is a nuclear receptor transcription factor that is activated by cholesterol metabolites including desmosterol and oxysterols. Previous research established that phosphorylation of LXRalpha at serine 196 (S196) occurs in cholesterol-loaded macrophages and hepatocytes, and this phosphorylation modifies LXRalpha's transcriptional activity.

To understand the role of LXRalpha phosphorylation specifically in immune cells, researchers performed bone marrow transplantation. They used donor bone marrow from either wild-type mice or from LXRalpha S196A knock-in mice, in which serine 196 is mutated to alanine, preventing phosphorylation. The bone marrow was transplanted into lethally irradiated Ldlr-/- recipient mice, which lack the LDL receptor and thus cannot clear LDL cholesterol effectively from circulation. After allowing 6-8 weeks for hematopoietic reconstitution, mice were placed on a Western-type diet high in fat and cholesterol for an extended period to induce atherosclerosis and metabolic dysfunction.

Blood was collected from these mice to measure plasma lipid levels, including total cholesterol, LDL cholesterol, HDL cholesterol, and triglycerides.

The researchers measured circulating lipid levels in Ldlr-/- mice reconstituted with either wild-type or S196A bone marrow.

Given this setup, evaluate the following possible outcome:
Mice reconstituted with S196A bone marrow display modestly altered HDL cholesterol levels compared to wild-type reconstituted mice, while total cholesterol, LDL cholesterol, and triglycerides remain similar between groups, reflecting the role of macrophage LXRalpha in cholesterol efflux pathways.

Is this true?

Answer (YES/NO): NO